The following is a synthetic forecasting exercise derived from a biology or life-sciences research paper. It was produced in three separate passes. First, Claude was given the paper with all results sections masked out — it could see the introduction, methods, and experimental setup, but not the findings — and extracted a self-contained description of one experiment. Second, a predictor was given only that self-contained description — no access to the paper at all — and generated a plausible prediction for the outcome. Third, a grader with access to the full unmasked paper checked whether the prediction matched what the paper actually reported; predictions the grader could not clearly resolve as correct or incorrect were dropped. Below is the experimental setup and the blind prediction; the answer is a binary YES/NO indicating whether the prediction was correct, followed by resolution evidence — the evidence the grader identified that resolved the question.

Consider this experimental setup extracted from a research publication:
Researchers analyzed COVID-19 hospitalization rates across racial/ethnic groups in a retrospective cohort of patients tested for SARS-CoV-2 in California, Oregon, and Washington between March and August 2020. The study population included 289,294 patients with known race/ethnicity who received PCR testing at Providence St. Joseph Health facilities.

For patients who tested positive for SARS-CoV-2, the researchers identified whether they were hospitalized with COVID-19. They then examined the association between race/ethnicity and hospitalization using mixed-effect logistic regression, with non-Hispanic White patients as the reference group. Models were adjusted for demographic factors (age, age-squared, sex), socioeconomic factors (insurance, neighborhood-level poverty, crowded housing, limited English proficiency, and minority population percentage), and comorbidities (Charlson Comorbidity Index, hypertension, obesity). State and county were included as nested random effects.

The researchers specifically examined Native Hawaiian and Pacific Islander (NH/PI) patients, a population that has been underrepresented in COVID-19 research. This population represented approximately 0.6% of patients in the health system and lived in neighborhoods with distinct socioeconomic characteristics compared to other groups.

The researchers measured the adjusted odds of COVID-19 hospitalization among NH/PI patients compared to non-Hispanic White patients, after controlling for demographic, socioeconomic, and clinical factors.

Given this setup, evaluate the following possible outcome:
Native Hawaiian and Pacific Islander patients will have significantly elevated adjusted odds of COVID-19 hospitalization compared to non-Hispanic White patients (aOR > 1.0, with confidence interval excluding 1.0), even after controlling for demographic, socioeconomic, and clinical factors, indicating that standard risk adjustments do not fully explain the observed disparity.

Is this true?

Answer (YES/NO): YES